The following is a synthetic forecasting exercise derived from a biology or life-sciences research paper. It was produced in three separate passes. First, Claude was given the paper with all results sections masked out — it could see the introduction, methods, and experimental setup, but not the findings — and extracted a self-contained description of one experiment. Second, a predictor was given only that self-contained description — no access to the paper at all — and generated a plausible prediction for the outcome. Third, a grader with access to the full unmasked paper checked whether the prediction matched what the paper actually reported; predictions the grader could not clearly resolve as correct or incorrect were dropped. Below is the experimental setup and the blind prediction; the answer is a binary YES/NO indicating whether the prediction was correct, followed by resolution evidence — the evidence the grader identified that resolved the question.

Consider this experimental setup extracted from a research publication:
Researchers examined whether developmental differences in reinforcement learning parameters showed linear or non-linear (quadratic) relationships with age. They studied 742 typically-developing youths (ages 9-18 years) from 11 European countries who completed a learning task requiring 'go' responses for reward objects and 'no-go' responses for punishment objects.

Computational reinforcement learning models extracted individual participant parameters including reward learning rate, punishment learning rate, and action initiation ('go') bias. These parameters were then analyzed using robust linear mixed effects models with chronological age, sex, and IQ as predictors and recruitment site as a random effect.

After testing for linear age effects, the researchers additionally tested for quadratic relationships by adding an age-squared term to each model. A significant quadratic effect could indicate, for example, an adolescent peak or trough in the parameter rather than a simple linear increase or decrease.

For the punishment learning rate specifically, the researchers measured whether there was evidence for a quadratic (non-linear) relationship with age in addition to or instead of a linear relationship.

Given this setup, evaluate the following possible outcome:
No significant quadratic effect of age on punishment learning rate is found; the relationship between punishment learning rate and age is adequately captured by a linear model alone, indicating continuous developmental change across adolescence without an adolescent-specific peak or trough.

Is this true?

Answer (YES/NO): YES